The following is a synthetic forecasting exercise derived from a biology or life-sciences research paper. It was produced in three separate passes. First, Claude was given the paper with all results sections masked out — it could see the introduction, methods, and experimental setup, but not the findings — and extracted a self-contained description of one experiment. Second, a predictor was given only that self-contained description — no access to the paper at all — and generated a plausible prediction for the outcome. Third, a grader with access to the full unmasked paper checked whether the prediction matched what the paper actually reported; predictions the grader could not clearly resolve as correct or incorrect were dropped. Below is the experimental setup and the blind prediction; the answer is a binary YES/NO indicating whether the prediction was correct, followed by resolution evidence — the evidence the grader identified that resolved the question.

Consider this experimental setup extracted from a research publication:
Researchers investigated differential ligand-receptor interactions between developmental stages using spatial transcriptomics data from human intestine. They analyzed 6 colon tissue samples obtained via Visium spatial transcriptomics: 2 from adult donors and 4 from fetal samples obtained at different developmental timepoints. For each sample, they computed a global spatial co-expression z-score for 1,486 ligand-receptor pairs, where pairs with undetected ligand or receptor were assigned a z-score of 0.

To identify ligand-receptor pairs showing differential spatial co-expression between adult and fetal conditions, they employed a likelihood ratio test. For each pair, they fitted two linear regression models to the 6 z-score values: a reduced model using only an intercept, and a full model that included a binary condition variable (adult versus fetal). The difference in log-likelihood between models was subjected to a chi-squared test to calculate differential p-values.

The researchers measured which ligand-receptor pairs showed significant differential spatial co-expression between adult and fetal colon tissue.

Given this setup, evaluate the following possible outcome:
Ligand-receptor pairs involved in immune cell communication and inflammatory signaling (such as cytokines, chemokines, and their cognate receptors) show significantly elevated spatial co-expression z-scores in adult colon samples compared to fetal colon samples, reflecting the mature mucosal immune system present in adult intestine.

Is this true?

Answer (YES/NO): YES